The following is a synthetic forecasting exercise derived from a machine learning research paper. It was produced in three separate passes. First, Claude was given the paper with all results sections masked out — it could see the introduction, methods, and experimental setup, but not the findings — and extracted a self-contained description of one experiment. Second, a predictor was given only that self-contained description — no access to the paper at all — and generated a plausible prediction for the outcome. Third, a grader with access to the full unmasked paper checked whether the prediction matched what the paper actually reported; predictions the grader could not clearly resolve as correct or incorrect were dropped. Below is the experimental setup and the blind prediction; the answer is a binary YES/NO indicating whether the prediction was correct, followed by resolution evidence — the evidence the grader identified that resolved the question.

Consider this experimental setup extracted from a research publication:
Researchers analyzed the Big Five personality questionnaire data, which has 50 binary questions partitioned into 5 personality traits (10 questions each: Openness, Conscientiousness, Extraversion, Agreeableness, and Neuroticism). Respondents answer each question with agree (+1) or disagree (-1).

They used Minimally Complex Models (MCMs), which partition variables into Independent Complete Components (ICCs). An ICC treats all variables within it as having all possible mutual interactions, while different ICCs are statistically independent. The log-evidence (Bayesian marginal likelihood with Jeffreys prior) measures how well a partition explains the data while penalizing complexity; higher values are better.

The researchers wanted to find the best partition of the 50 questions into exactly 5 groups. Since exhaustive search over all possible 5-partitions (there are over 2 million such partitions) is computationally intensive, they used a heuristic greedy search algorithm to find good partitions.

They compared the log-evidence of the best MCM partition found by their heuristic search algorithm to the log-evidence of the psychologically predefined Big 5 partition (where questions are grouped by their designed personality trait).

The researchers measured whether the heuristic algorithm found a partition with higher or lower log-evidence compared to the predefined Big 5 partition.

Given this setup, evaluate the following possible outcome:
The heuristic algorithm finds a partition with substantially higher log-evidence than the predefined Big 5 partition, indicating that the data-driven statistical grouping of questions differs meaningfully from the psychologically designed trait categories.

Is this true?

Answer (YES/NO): NO